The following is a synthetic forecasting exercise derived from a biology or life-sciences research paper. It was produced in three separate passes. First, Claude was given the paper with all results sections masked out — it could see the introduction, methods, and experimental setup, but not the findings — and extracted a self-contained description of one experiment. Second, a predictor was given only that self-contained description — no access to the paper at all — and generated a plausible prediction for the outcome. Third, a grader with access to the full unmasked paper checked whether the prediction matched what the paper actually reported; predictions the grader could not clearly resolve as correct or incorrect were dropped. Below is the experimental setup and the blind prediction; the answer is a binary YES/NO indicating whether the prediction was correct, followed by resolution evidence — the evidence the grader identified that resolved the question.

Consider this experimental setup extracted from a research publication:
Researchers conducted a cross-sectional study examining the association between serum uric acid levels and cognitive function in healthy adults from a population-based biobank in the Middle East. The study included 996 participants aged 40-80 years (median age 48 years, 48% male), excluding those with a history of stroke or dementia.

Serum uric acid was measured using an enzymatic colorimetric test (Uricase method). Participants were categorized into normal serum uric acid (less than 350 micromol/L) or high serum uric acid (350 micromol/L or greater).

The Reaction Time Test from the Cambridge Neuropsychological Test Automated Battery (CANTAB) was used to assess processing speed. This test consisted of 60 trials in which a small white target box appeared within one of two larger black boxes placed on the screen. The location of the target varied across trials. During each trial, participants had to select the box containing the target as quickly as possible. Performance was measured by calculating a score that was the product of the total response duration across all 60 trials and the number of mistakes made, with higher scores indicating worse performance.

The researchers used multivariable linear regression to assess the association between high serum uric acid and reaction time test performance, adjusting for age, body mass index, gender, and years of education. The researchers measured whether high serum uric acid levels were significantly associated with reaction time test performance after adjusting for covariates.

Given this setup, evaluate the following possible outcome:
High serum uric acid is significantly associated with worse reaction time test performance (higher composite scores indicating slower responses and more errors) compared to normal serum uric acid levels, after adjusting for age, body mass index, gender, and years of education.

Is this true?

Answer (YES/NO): NO